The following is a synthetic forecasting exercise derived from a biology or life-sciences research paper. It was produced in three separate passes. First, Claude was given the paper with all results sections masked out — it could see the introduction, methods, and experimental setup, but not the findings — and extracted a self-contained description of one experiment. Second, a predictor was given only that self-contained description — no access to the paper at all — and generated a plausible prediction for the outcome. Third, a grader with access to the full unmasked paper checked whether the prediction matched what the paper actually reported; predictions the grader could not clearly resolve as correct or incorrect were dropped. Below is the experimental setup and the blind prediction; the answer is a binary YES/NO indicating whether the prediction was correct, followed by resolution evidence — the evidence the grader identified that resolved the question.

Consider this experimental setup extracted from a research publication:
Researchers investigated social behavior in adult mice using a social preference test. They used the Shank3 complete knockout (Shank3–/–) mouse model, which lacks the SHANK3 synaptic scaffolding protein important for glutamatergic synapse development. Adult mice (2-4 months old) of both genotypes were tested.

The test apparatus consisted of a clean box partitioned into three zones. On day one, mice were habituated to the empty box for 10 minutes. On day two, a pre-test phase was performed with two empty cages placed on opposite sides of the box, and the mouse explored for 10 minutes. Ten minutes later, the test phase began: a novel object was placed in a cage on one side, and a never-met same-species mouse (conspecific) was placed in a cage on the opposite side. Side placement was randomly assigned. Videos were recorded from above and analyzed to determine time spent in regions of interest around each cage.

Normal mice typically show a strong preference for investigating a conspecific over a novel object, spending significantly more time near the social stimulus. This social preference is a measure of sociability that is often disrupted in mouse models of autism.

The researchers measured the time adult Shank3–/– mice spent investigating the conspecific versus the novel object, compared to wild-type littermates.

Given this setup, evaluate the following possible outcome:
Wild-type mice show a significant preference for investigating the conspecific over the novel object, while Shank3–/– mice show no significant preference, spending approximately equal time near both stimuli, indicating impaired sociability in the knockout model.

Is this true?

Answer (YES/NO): YES